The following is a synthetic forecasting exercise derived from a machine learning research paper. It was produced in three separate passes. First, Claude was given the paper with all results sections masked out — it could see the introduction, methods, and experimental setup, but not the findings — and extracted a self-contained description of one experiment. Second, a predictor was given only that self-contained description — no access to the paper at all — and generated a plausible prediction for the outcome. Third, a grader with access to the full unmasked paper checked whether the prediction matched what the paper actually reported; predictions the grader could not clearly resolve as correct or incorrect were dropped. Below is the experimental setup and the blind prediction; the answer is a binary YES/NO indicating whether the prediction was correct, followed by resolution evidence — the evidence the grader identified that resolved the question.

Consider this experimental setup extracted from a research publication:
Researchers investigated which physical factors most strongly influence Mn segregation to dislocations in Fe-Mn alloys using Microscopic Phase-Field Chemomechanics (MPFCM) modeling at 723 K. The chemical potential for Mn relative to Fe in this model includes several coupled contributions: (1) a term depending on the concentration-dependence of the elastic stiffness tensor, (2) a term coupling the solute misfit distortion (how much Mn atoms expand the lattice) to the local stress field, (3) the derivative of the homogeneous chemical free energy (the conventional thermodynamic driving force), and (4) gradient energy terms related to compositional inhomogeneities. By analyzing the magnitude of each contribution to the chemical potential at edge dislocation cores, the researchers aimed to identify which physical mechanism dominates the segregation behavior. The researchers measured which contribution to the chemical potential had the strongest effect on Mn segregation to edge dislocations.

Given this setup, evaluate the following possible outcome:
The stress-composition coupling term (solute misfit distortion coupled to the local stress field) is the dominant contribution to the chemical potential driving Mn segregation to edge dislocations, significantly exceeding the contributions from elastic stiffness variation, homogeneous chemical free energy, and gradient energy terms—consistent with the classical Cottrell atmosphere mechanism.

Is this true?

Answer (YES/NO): YES